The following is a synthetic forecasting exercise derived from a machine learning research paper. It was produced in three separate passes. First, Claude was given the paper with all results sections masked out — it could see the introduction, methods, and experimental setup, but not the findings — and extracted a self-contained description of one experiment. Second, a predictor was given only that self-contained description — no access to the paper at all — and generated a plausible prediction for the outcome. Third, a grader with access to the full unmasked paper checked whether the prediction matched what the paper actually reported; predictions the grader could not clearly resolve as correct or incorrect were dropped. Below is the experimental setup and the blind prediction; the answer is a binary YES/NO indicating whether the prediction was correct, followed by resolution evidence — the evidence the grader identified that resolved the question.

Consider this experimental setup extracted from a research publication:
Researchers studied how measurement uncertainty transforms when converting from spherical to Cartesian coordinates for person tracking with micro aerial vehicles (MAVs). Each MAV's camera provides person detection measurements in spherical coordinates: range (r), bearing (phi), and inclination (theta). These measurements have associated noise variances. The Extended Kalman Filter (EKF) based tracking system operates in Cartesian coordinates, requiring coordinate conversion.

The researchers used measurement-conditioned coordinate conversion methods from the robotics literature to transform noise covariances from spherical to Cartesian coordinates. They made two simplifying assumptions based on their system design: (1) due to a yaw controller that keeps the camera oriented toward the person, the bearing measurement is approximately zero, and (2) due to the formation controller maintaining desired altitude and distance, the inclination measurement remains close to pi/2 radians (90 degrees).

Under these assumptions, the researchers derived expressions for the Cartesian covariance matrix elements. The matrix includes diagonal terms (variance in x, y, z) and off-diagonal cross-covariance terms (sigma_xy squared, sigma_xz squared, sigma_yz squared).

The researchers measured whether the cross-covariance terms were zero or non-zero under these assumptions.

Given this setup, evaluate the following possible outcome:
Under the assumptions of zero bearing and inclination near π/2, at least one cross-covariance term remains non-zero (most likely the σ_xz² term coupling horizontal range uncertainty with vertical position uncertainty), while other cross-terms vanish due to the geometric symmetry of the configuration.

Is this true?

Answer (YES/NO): NO